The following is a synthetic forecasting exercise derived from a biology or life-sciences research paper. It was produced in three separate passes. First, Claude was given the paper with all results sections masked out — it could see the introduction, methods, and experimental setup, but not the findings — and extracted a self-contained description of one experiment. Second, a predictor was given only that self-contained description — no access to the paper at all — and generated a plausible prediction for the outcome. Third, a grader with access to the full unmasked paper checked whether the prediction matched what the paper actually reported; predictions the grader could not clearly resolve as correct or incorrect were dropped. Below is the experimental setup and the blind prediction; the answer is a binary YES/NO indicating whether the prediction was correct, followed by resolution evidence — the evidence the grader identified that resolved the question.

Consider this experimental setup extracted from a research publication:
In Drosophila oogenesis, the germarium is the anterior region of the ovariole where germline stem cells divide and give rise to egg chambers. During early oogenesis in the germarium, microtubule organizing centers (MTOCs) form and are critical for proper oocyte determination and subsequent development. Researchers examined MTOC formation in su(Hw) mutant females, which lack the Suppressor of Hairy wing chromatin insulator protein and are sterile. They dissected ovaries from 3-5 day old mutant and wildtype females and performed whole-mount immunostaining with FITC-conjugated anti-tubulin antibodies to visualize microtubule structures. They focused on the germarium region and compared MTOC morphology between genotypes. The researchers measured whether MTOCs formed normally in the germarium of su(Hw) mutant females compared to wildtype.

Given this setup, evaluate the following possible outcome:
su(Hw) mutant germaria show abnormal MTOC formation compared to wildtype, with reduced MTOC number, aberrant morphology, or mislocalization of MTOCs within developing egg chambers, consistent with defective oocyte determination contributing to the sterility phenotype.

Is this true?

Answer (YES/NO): YES